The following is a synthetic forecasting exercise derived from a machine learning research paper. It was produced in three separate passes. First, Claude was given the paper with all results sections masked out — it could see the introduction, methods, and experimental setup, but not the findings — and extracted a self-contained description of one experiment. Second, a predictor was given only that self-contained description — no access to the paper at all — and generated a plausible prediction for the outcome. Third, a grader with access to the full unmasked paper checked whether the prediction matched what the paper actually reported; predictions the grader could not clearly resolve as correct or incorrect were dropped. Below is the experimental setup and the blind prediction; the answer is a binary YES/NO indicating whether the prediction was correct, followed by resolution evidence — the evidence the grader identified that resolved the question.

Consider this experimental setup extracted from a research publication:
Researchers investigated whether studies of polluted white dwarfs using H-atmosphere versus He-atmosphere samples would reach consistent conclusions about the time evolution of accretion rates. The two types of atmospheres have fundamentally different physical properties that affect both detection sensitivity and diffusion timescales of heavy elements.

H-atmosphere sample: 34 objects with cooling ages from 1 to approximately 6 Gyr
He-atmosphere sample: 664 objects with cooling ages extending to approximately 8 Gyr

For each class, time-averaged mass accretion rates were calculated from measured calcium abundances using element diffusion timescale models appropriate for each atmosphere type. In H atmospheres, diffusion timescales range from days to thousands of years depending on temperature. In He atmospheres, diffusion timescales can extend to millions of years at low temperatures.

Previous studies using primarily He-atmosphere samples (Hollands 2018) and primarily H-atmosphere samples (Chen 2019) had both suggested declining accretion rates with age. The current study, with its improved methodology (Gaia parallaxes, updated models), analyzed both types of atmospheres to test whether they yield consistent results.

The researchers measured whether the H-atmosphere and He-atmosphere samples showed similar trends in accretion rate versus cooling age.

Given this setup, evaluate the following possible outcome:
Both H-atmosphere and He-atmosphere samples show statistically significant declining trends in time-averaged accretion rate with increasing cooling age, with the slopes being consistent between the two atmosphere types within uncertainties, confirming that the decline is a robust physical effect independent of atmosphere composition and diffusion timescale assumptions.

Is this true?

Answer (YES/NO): NO